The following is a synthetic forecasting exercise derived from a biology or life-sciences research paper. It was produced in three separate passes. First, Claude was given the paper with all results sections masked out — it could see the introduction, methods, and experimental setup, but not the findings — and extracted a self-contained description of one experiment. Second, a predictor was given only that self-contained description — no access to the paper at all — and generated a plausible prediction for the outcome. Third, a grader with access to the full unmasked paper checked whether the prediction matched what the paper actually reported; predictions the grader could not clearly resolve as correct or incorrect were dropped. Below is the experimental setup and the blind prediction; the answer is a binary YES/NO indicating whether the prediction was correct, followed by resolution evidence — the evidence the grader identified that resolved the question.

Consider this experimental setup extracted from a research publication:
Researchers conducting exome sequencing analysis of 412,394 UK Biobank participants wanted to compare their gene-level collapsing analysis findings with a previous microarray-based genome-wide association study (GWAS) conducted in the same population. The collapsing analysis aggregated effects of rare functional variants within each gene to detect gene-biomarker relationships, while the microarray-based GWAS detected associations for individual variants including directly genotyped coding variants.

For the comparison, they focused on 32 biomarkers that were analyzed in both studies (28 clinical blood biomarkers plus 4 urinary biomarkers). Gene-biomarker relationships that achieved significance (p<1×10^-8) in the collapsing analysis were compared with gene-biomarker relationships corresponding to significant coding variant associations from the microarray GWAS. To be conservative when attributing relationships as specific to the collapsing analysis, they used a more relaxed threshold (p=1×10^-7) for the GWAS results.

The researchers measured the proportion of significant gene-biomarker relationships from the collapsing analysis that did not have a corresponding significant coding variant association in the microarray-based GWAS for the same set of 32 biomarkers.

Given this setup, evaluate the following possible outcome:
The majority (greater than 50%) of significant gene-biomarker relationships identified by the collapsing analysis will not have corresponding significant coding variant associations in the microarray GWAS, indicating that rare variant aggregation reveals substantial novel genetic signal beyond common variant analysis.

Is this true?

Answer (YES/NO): NO